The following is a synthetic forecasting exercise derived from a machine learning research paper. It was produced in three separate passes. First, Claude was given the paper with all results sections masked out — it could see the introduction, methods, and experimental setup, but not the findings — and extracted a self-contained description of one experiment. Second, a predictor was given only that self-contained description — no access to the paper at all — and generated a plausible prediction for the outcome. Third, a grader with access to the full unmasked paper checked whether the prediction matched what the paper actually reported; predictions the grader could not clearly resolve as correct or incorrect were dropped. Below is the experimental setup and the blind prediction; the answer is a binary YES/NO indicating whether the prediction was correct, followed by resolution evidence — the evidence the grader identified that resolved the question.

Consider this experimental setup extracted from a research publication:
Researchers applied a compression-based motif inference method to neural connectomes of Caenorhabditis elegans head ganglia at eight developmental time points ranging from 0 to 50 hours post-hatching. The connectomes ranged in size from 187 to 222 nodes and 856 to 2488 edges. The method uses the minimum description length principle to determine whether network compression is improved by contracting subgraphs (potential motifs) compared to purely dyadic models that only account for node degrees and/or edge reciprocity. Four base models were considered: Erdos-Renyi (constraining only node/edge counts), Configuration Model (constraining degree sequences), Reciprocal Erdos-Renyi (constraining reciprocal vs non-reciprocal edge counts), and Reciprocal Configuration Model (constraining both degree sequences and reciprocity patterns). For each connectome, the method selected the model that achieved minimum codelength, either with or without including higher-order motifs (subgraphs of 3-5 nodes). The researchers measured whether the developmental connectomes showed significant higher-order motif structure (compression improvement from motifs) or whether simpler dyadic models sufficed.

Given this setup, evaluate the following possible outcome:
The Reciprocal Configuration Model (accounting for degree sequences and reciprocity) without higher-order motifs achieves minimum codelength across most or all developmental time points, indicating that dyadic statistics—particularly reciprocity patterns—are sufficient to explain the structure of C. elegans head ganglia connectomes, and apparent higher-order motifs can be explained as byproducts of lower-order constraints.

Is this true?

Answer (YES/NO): YES